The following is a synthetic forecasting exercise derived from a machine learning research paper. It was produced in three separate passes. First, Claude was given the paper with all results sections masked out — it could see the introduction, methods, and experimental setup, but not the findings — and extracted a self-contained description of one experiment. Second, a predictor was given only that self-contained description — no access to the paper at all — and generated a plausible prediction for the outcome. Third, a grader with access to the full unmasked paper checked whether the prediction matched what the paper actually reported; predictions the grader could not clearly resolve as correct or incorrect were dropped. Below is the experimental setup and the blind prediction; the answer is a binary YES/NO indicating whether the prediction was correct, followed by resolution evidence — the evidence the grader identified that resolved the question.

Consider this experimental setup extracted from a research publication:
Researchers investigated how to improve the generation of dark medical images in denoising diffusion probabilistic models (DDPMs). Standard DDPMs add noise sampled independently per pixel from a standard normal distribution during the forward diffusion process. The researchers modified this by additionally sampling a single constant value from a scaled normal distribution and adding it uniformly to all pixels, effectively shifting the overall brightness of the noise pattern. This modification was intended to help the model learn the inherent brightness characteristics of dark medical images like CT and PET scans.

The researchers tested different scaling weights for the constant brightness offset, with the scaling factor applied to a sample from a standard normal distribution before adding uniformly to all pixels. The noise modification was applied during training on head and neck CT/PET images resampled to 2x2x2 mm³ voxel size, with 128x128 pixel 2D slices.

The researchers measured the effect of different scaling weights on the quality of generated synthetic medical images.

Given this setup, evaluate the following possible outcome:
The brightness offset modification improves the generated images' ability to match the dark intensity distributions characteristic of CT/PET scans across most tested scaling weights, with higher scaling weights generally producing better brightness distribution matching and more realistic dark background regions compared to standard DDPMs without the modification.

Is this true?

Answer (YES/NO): NO